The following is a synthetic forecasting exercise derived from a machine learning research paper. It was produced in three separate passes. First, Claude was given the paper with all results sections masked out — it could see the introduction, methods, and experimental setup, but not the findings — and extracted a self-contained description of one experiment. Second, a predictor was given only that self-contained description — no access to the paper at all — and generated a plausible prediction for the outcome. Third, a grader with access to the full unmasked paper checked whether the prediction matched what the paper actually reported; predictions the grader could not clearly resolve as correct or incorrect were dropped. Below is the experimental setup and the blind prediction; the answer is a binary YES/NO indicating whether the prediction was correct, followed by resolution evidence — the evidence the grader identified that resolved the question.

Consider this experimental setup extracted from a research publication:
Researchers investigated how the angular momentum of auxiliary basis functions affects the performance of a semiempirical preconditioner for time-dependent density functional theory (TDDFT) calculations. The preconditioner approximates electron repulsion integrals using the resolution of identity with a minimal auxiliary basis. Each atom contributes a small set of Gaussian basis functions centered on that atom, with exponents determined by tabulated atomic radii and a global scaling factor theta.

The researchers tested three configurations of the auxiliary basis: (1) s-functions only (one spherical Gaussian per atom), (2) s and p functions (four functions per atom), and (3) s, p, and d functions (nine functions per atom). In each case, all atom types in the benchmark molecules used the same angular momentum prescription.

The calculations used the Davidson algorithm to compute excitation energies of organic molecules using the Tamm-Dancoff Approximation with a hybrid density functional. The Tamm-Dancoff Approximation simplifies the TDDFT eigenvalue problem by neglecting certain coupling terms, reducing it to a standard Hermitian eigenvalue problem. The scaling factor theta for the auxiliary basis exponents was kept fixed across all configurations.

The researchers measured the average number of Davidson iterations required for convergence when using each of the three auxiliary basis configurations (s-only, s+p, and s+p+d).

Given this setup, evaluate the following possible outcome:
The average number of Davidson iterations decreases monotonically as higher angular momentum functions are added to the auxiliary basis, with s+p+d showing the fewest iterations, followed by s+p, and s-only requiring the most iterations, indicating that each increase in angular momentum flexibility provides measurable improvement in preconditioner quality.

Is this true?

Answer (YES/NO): YES